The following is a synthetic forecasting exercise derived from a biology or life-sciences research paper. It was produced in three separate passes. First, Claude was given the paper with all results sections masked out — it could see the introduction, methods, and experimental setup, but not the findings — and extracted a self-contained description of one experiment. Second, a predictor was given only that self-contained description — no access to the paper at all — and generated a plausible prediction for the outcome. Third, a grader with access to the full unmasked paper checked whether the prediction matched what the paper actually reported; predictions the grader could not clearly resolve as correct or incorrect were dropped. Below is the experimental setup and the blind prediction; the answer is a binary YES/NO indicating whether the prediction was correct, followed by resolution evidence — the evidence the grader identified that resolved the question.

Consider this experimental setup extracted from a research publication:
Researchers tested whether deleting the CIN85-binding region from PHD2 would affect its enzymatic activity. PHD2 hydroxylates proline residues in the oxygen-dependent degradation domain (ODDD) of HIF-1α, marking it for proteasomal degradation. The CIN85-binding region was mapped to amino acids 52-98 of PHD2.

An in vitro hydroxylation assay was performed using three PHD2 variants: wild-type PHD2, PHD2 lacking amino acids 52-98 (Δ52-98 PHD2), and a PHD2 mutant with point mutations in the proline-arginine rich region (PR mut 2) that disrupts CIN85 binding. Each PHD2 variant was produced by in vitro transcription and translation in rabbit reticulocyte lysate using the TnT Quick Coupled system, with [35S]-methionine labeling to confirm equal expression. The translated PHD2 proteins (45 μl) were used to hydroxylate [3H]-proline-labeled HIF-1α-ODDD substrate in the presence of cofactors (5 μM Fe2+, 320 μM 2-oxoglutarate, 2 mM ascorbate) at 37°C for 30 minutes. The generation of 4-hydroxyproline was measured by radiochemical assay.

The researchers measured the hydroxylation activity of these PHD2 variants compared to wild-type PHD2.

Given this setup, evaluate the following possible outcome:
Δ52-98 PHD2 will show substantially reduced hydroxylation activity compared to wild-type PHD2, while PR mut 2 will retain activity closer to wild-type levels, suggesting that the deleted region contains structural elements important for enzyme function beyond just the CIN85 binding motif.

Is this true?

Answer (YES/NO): NO